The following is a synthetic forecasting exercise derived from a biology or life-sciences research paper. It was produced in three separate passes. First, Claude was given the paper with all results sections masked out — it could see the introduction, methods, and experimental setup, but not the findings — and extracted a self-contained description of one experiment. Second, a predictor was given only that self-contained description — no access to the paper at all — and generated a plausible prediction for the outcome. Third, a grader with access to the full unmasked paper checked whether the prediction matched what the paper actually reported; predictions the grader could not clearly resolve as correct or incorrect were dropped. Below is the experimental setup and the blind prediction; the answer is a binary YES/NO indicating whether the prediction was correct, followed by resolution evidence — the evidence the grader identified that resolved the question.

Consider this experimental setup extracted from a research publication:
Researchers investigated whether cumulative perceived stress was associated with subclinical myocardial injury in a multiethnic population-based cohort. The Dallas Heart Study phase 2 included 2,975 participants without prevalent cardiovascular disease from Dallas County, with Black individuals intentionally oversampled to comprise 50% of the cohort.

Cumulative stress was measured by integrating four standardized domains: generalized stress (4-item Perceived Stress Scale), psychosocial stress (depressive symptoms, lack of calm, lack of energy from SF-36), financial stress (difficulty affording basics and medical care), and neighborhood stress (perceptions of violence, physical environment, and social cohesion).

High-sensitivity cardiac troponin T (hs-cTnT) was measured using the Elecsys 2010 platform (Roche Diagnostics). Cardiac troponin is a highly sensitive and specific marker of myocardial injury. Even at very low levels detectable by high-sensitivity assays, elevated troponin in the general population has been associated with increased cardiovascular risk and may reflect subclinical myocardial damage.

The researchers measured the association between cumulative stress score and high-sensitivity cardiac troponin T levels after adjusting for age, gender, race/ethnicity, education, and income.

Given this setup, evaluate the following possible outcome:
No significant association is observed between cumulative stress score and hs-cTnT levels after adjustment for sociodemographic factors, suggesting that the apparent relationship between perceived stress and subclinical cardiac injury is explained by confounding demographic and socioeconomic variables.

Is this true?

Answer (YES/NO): NO